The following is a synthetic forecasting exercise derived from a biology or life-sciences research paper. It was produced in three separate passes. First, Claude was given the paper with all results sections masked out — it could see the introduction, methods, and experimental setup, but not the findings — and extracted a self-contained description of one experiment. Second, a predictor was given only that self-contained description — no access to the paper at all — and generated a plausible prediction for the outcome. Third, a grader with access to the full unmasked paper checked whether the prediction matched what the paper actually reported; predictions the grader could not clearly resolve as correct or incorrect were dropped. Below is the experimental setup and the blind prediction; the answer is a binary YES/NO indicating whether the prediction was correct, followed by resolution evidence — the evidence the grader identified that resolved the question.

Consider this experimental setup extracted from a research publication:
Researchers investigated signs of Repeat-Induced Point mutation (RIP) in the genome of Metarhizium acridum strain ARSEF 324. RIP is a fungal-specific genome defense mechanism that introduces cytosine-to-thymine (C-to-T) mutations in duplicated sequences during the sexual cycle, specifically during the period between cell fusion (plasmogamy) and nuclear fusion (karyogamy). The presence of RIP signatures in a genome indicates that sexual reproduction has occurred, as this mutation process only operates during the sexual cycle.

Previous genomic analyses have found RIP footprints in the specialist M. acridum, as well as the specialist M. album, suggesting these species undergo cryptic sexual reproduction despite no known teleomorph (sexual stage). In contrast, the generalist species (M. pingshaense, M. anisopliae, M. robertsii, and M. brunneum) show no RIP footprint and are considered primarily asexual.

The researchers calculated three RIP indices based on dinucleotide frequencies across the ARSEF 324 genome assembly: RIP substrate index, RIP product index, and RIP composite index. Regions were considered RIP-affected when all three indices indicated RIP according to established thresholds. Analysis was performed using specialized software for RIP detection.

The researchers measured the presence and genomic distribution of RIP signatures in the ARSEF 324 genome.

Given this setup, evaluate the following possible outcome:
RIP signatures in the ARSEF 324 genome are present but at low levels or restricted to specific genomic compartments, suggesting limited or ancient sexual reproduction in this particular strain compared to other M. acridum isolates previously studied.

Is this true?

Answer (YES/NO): NO